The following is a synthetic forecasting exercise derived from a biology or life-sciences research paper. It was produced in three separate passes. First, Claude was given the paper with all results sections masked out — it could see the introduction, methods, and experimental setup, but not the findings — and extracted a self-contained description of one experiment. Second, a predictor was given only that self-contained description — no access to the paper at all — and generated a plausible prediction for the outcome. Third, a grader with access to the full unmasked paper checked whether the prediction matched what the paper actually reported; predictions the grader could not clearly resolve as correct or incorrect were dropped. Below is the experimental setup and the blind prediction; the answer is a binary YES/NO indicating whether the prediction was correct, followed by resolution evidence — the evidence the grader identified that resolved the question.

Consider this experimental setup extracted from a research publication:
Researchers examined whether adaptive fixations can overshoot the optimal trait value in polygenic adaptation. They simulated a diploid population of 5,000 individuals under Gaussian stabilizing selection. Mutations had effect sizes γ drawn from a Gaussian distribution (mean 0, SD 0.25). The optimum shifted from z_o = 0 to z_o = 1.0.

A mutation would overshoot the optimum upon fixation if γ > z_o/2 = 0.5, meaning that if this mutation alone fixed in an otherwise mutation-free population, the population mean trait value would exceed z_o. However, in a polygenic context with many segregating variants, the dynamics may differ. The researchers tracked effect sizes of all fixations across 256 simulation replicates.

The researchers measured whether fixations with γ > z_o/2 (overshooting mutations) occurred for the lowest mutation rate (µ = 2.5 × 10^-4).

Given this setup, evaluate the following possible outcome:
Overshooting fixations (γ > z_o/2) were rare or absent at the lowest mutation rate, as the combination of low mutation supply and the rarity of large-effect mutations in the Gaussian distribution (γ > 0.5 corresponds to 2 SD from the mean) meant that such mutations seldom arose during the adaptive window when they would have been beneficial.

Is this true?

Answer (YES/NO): NO